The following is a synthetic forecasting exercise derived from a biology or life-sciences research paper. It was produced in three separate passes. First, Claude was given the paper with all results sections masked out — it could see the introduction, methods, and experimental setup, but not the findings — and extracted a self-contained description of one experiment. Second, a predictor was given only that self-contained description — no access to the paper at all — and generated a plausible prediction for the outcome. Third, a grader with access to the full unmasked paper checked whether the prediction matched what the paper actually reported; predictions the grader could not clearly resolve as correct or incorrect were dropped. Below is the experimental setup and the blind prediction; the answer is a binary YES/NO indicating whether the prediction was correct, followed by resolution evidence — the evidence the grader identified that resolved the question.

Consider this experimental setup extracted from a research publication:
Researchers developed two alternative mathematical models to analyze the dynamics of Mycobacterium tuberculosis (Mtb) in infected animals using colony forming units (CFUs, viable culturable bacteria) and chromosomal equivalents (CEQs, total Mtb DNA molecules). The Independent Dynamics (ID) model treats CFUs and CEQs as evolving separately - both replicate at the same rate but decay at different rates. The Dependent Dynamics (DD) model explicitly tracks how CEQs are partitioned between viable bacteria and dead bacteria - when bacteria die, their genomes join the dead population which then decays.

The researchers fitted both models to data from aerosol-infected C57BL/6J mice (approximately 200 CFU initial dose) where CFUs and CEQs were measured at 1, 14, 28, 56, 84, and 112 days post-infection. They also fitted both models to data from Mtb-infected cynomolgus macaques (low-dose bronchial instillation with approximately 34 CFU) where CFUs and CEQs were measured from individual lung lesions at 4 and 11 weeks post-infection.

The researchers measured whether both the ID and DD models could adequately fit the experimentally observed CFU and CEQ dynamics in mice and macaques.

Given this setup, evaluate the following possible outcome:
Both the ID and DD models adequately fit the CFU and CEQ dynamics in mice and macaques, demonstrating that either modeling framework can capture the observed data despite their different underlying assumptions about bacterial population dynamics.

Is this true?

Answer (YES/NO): YES